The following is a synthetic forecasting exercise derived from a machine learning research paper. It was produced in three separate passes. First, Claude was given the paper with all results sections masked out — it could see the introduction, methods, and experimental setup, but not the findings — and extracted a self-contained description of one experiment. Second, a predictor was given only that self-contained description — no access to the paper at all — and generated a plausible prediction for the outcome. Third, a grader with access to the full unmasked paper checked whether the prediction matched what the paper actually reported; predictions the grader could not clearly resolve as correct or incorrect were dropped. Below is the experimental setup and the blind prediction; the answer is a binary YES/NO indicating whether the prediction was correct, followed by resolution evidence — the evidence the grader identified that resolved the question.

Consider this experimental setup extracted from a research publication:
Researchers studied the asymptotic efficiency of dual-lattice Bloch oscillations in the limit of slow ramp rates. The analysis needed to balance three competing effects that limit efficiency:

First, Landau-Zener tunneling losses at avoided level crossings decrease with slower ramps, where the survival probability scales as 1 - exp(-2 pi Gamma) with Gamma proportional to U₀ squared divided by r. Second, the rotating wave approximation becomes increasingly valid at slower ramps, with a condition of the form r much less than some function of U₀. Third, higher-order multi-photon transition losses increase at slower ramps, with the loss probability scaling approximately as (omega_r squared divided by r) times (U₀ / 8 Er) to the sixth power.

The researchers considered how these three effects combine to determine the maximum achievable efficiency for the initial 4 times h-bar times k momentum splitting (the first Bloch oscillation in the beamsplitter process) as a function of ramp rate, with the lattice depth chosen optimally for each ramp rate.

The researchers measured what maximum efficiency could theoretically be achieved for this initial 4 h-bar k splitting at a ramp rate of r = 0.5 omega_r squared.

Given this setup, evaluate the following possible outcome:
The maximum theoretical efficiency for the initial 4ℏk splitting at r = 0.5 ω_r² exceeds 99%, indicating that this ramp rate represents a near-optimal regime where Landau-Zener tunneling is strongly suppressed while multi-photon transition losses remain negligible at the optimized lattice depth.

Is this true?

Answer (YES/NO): YES